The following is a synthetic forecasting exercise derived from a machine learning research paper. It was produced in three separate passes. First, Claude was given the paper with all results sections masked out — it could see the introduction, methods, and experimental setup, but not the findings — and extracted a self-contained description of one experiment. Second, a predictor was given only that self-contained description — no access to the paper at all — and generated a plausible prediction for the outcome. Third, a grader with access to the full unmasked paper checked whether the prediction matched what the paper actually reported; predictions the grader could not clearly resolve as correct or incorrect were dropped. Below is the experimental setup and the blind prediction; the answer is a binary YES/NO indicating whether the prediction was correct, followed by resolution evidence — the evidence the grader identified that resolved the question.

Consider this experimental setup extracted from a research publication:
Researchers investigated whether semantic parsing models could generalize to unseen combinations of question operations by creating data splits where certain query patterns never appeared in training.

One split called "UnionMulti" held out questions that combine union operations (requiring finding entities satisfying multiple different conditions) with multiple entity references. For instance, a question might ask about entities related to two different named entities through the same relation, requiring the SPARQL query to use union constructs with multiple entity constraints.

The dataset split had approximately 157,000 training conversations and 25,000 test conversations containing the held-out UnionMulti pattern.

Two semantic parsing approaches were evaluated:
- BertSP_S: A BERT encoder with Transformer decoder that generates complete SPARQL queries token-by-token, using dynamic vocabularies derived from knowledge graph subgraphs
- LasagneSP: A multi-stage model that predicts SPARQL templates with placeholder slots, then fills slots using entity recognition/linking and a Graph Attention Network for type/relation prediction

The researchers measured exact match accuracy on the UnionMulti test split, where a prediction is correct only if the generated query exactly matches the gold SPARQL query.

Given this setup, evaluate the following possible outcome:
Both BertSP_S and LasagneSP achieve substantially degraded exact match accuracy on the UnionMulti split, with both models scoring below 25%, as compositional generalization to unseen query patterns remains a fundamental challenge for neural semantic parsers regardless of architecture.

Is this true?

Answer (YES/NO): YES